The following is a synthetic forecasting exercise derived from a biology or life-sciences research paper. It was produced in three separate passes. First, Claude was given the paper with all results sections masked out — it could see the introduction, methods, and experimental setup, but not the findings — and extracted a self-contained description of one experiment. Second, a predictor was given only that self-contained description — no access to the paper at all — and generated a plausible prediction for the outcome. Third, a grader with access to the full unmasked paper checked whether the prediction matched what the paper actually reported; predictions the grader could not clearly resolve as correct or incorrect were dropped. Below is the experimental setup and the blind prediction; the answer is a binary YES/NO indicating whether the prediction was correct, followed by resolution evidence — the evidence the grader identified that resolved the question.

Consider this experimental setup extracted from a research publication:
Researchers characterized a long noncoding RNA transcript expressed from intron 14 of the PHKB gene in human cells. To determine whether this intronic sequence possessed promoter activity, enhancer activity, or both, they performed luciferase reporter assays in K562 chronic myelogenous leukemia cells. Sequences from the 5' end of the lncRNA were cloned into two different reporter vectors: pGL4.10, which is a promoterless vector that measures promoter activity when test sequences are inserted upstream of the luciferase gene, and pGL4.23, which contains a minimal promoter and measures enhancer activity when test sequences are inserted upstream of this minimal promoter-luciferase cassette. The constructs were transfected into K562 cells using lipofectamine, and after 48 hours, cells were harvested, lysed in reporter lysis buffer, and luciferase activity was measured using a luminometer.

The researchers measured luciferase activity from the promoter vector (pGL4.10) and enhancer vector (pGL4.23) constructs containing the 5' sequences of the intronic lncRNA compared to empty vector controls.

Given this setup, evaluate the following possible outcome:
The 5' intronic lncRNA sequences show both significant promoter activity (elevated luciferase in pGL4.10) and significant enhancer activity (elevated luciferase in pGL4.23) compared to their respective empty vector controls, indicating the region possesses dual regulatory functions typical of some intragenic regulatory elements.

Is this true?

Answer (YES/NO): NO